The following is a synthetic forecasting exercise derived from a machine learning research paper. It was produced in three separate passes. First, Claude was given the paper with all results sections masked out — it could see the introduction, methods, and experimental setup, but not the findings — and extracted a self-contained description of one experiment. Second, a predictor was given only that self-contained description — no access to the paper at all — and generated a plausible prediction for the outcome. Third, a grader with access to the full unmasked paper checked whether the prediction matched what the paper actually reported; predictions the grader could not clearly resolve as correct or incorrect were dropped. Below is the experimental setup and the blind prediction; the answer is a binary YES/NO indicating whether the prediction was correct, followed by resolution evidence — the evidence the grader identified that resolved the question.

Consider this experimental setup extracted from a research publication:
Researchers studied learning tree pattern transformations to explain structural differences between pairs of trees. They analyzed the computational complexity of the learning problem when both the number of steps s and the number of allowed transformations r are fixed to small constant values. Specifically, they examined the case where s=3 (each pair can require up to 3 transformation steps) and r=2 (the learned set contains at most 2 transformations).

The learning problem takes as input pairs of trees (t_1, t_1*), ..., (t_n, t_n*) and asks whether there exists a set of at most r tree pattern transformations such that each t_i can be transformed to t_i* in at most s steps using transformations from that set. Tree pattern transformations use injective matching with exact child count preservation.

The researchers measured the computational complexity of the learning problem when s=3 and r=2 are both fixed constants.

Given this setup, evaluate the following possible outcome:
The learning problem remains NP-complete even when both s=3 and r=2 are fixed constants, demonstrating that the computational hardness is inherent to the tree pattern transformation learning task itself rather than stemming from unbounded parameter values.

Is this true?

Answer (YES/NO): YES